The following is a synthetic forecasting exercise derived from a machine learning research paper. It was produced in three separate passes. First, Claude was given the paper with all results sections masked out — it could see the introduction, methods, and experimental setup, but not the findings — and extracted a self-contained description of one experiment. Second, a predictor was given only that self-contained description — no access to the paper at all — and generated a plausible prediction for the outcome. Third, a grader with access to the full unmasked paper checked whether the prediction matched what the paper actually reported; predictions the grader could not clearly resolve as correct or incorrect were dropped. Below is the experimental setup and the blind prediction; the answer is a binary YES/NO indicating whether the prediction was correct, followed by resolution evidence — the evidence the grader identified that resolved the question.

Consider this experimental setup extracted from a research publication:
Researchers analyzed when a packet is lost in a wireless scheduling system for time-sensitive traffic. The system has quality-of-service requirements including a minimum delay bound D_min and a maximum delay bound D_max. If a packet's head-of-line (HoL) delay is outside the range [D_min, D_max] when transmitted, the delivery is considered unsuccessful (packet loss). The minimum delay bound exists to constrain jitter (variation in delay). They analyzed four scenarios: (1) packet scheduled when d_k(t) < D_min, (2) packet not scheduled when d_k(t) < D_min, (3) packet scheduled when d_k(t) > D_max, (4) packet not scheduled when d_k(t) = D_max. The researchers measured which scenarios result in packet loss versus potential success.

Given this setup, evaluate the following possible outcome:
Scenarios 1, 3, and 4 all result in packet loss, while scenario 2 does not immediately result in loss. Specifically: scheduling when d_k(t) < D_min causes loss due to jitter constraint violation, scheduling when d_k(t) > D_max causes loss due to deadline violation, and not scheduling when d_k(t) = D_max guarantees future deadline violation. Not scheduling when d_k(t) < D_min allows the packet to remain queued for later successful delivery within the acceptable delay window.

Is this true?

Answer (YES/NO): YES